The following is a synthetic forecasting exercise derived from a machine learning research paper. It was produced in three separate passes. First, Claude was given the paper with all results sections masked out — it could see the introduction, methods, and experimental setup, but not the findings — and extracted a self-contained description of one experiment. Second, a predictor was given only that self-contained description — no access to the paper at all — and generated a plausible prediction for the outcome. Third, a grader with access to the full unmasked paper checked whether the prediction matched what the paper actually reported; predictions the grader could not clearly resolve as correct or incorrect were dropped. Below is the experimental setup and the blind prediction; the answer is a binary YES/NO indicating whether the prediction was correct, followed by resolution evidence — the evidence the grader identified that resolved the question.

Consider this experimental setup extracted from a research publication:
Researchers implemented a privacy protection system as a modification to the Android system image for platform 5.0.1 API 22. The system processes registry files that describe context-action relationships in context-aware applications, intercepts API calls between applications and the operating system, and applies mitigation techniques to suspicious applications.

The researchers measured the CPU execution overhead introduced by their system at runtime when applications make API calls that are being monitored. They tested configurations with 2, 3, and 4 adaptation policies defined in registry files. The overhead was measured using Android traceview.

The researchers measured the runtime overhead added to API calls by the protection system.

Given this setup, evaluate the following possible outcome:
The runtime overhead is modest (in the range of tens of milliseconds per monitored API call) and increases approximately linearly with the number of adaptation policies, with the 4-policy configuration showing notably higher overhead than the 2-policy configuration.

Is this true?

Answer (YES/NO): NO